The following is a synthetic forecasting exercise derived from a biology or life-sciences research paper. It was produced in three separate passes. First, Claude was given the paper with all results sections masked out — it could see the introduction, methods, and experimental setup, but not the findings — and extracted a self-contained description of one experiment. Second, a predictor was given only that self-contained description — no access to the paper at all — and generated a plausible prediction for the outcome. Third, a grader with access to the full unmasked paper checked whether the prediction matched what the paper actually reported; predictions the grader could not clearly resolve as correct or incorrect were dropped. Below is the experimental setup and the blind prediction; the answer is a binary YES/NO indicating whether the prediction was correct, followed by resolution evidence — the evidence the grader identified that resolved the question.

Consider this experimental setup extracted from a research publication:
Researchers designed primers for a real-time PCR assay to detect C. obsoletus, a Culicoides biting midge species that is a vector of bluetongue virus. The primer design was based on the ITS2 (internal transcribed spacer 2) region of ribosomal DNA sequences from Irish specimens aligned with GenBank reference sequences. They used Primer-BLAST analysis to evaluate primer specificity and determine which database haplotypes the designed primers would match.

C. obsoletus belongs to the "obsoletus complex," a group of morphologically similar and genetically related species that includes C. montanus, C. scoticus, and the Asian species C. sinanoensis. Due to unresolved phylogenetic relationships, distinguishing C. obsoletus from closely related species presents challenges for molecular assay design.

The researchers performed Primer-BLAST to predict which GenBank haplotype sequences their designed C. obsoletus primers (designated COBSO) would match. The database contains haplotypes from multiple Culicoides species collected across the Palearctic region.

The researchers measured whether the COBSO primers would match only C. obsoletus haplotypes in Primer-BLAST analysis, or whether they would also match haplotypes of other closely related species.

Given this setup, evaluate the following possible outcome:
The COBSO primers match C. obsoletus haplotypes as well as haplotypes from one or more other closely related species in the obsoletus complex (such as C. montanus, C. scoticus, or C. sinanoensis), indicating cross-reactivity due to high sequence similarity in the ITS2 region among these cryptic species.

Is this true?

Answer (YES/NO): YES